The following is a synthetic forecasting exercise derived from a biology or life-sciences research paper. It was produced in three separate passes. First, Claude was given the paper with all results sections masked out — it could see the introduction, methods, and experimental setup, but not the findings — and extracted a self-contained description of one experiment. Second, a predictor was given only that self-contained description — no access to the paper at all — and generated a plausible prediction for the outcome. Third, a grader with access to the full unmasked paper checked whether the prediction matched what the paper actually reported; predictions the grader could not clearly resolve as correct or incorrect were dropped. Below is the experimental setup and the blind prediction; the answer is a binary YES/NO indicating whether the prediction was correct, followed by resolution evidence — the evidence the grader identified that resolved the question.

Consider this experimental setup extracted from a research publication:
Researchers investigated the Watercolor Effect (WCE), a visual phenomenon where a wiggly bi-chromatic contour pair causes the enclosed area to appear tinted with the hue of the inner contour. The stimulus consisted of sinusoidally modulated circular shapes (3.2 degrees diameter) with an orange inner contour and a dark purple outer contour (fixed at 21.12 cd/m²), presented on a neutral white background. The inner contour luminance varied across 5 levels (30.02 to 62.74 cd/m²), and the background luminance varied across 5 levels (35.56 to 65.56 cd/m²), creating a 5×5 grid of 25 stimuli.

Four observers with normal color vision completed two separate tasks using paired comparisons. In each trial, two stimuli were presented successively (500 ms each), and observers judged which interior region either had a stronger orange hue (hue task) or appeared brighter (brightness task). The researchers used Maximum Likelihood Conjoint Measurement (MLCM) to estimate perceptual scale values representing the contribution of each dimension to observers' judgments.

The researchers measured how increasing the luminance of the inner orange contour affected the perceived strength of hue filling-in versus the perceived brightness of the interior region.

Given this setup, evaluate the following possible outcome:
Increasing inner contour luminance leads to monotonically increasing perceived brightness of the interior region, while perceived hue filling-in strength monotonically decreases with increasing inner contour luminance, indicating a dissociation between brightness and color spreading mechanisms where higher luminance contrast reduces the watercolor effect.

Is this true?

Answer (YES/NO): NO